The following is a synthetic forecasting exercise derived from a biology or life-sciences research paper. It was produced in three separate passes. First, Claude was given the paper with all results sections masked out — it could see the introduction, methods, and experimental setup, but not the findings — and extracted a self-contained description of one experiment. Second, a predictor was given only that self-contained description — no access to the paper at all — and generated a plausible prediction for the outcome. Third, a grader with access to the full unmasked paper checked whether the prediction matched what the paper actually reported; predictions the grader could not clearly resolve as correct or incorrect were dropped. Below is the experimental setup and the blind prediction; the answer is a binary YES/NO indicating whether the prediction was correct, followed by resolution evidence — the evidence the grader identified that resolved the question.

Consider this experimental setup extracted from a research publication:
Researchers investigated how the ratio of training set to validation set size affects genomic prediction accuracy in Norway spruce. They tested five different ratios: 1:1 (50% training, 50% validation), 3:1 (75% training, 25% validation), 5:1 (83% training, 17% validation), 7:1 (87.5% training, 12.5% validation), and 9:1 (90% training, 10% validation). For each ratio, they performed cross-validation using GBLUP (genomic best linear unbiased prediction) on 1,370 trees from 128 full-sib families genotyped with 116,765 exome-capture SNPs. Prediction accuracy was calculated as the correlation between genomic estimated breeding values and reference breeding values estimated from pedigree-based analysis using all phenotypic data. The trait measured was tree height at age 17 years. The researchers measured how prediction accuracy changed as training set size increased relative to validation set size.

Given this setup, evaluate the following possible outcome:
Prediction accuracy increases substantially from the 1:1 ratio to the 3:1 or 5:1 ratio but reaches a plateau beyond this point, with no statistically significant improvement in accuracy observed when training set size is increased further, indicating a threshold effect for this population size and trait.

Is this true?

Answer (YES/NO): YES